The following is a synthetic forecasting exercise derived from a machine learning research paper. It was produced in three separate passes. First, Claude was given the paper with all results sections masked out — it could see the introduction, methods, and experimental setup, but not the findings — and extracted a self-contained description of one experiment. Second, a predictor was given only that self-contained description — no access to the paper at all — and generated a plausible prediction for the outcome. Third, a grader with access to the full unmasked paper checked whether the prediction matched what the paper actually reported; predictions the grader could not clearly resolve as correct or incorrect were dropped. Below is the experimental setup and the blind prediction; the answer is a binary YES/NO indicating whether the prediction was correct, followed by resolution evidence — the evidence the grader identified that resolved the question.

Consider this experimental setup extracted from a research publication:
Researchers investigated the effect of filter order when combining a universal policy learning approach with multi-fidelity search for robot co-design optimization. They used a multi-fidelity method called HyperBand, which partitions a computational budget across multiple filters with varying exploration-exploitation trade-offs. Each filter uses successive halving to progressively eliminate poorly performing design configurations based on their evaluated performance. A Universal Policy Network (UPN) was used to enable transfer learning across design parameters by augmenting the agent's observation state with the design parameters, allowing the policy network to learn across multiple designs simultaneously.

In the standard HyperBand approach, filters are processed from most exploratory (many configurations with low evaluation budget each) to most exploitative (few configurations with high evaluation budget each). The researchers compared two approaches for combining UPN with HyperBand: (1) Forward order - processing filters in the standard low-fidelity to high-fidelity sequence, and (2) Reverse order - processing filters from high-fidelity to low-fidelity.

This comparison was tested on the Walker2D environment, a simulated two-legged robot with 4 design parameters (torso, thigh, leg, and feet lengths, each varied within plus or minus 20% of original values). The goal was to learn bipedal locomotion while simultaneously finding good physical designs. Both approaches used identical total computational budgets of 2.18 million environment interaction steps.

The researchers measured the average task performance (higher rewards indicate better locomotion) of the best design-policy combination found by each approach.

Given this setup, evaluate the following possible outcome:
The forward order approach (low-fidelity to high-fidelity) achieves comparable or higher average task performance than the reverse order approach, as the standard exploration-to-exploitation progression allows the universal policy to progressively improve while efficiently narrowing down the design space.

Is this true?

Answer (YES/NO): NO